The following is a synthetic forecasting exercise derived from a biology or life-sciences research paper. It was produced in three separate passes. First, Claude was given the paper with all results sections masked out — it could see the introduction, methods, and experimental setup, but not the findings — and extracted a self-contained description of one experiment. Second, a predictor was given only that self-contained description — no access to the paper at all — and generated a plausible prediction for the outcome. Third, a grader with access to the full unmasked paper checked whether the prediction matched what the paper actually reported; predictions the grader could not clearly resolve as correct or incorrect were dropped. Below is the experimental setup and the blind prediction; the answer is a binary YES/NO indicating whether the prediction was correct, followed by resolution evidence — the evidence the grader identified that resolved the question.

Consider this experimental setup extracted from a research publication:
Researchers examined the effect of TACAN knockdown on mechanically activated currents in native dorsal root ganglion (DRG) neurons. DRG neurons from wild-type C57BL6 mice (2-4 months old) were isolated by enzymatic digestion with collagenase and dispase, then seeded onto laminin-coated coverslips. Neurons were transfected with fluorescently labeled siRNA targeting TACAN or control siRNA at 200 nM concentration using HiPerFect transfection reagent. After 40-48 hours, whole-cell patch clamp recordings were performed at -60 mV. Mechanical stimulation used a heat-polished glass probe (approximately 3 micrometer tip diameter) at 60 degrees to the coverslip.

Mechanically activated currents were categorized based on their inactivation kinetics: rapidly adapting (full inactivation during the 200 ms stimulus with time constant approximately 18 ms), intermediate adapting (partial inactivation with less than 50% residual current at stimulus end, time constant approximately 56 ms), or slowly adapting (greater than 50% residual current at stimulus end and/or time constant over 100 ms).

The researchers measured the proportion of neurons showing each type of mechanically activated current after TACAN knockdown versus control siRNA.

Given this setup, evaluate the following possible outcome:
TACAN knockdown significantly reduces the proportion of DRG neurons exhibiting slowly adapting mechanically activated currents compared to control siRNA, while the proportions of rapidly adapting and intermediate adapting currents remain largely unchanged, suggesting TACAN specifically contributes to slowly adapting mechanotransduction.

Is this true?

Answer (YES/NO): NO